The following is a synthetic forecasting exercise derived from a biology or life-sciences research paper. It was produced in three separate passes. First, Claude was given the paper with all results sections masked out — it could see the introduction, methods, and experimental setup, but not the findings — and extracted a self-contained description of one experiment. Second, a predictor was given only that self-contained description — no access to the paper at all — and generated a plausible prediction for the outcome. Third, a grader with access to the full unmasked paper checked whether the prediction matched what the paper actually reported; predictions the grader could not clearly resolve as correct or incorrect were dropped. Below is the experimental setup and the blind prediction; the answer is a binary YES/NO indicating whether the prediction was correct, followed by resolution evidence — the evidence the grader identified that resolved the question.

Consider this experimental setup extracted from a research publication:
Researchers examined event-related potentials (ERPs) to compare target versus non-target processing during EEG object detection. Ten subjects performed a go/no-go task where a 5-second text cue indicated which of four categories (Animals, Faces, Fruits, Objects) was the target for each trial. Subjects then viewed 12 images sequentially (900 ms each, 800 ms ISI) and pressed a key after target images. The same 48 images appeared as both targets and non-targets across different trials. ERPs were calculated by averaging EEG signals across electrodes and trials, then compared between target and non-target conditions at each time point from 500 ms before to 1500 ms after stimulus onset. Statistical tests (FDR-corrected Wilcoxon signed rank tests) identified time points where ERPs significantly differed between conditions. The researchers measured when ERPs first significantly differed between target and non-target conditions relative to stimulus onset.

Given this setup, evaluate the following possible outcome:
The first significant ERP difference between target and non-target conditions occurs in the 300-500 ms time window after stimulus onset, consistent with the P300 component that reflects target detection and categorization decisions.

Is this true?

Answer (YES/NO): NO